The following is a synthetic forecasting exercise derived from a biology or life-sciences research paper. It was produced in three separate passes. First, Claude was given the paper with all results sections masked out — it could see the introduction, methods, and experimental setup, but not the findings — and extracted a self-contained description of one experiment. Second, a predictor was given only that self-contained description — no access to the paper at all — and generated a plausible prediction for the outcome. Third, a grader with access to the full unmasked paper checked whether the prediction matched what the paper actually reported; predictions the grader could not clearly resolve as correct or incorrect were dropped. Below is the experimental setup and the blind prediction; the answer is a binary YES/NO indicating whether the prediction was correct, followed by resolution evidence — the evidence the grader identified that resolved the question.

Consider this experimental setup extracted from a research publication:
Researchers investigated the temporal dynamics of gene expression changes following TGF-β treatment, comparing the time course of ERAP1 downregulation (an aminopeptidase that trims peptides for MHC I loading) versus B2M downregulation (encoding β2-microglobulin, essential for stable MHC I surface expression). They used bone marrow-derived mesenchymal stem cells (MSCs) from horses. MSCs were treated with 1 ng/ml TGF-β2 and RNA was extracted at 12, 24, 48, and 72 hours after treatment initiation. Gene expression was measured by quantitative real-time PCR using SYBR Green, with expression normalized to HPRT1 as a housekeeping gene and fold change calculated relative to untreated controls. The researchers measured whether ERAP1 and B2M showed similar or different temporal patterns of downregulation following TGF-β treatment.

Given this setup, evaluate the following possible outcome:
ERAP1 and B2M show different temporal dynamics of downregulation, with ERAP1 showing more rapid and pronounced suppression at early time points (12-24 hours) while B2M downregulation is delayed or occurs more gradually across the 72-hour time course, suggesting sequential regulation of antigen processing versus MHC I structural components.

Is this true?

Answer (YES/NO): YES